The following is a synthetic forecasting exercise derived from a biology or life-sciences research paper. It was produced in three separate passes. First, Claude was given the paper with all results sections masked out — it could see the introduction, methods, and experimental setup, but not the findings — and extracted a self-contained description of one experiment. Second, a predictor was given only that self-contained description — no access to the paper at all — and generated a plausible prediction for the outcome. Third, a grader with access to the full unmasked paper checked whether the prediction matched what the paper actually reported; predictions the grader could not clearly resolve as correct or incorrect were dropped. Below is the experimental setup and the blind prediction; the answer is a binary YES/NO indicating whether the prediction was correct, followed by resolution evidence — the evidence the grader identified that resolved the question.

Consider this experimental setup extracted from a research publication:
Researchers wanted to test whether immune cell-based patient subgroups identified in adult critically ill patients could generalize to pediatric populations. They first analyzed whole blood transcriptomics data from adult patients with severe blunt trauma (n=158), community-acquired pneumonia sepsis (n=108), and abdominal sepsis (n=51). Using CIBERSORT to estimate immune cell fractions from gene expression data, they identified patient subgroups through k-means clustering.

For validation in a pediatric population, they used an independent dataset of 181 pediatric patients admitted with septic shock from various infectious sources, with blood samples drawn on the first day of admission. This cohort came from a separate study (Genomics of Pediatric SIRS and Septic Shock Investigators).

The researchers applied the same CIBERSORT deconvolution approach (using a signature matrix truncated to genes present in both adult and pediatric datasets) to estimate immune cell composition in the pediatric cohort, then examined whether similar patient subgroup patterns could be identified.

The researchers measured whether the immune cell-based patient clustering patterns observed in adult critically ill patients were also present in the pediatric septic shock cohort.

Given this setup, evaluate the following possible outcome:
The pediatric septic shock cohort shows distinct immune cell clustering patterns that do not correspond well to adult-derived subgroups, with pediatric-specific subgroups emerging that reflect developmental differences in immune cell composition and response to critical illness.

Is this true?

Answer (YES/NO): NO